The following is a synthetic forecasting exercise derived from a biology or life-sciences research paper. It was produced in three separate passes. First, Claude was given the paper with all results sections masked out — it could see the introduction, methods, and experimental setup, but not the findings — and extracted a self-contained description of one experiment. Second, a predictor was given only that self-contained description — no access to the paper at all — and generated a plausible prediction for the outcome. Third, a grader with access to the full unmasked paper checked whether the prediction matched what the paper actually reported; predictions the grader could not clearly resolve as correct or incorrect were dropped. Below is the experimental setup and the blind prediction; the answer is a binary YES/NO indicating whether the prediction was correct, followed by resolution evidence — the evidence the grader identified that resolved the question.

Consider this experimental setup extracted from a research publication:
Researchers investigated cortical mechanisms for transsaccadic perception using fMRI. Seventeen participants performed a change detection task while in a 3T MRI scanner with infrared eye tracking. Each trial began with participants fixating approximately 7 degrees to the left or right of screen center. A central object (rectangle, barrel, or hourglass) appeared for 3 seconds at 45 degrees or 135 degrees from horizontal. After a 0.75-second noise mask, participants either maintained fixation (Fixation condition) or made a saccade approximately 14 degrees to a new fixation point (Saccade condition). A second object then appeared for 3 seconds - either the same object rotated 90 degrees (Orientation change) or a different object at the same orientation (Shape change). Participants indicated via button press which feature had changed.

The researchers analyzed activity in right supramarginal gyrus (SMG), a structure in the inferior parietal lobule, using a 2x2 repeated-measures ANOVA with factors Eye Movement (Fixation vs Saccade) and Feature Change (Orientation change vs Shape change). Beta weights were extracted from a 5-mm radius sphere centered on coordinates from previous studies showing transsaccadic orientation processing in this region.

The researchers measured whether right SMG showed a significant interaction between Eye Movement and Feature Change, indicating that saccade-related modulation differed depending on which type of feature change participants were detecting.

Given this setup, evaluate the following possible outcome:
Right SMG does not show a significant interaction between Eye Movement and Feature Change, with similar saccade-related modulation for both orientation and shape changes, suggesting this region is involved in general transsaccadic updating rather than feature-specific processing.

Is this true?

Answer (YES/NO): NO